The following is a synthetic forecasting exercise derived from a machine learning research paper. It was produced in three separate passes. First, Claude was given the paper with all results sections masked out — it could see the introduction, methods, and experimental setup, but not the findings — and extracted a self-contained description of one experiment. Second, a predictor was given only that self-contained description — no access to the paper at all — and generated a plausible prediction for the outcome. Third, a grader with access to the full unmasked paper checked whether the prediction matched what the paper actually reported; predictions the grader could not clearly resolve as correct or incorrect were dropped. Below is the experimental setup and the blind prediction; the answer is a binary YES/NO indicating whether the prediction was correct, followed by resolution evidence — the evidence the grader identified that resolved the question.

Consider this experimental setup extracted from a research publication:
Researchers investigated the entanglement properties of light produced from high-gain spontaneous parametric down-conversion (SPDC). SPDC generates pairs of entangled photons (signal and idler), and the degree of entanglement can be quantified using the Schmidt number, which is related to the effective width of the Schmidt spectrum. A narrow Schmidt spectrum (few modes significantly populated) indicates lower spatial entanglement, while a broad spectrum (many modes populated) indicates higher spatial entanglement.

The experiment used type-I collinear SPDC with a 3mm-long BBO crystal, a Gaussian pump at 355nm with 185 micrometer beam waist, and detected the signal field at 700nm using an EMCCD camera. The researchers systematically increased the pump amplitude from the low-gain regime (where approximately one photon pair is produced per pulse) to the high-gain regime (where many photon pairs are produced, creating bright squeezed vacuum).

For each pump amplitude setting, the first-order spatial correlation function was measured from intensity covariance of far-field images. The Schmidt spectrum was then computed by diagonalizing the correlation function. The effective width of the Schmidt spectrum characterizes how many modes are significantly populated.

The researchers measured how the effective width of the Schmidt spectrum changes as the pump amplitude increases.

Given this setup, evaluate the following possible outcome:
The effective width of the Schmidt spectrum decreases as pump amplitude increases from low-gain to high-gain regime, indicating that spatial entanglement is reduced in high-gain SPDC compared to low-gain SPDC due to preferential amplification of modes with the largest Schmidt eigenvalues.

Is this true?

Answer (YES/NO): YES